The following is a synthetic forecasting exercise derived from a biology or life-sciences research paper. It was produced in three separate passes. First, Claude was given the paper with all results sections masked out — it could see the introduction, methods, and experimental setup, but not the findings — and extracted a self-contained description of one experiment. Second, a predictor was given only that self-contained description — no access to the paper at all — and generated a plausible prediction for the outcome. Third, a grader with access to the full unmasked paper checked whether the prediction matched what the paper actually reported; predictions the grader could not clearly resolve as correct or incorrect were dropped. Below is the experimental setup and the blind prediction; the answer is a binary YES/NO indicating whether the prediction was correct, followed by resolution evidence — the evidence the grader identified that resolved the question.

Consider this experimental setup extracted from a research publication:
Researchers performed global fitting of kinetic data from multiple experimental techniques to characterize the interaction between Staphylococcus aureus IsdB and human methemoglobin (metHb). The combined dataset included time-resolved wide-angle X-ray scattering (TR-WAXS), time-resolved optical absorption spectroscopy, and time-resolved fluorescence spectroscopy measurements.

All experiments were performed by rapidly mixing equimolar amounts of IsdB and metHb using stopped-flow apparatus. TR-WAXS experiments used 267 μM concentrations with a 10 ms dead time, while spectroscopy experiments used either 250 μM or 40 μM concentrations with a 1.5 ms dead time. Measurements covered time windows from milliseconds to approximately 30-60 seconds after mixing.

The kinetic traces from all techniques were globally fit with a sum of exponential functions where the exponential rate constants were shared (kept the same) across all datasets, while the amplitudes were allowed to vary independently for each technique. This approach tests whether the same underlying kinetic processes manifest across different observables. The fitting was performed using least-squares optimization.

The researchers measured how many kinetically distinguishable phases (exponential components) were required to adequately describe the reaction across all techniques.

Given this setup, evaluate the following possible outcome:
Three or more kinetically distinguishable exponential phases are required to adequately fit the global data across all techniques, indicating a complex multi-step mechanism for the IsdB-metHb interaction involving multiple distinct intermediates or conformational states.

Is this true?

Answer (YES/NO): YES